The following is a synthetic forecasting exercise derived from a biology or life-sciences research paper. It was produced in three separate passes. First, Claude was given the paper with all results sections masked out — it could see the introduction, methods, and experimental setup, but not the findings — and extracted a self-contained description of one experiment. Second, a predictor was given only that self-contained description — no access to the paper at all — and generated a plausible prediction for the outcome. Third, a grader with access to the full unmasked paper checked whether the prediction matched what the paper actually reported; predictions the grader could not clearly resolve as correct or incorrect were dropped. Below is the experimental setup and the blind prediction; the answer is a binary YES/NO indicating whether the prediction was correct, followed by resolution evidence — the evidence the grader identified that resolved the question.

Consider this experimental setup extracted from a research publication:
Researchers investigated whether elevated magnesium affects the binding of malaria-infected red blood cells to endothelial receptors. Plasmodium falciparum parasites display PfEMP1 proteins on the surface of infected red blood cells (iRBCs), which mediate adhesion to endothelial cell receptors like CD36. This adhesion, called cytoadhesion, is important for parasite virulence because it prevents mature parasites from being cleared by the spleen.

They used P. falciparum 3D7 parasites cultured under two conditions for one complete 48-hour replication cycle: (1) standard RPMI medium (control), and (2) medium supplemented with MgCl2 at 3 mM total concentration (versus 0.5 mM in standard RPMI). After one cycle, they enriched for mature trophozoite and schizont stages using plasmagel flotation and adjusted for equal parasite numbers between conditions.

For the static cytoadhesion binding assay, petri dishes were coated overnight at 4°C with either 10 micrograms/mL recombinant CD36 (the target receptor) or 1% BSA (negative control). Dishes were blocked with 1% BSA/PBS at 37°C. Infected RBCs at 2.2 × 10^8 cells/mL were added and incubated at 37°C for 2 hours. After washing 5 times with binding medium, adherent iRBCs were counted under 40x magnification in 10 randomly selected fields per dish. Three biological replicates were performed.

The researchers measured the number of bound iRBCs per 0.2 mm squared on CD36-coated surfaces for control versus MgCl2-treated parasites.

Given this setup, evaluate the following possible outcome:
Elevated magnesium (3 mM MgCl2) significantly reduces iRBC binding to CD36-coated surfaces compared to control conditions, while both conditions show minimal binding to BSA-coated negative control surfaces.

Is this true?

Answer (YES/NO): YES